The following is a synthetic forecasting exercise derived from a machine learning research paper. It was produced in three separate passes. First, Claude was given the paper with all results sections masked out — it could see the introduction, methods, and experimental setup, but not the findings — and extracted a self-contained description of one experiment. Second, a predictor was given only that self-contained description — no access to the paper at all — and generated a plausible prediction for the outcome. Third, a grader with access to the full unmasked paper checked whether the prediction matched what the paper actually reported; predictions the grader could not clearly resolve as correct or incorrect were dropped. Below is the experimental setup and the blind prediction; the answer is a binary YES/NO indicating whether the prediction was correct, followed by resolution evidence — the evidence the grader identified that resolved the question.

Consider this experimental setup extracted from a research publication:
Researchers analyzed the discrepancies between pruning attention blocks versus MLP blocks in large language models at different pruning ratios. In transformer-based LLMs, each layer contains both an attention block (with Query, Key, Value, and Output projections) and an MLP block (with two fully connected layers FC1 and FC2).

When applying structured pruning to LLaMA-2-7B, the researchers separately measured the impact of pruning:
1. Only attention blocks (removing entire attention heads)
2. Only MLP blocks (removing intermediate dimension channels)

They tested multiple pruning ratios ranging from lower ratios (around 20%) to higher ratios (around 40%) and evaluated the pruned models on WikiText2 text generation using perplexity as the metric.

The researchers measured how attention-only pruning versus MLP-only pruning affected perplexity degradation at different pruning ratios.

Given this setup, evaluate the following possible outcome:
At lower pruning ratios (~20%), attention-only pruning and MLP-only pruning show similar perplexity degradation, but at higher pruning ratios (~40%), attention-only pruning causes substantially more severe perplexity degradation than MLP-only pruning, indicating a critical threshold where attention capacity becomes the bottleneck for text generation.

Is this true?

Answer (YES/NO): NO